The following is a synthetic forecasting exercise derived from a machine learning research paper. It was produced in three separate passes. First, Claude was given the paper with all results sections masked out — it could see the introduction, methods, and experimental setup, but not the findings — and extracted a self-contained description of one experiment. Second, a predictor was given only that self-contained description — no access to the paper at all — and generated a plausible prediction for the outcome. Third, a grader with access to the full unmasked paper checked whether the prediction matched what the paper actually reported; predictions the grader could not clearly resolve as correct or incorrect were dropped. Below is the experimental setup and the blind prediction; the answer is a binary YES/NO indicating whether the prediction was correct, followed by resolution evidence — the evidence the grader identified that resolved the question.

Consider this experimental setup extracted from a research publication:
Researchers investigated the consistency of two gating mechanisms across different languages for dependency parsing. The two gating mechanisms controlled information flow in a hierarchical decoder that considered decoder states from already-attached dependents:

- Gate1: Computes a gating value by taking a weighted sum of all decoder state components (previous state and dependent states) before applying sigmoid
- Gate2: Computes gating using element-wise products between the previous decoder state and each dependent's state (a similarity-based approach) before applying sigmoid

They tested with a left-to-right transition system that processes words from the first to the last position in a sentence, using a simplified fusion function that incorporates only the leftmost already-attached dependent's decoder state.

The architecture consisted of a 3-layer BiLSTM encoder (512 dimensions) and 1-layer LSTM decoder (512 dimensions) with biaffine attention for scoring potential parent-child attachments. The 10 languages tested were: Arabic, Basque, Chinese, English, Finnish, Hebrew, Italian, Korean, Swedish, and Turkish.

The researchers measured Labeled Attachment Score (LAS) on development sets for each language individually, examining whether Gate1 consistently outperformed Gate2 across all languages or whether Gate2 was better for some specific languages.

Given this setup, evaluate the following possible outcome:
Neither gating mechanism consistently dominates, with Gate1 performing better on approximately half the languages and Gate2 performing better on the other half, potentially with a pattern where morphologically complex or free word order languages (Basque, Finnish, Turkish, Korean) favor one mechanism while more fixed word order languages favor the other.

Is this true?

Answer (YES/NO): NO